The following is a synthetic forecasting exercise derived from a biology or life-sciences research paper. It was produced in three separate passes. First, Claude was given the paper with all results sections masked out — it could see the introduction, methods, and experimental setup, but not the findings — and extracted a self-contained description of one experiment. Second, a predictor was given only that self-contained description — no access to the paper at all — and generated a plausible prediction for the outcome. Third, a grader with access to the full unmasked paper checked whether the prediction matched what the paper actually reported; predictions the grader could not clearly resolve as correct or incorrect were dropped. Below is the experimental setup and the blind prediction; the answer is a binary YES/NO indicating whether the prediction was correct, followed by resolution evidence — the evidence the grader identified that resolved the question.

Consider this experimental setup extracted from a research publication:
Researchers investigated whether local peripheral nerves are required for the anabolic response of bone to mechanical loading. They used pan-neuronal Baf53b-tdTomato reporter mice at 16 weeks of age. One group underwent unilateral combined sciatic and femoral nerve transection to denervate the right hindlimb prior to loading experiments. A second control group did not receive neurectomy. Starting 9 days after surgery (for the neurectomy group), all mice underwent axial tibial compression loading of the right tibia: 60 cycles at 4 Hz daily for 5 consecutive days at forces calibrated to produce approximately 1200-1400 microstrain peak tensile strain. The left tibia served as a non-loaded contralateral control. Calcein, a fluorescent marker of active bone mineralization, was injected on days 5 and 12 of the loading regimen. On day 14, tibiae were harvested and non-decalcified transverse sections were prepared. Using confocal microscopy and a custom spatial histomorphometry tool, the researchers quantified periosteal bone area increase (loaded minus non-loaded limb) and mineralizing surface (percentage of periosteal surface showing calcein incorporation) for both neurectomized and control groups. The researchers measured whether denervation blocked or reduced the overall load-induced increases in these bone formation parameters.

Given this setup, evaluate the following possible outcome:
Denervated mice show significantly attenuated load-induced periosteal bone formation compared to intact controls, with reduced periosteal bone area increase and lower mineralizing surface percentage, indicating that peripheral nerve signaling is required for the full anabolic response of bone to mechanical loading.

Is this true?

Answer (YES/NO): NO